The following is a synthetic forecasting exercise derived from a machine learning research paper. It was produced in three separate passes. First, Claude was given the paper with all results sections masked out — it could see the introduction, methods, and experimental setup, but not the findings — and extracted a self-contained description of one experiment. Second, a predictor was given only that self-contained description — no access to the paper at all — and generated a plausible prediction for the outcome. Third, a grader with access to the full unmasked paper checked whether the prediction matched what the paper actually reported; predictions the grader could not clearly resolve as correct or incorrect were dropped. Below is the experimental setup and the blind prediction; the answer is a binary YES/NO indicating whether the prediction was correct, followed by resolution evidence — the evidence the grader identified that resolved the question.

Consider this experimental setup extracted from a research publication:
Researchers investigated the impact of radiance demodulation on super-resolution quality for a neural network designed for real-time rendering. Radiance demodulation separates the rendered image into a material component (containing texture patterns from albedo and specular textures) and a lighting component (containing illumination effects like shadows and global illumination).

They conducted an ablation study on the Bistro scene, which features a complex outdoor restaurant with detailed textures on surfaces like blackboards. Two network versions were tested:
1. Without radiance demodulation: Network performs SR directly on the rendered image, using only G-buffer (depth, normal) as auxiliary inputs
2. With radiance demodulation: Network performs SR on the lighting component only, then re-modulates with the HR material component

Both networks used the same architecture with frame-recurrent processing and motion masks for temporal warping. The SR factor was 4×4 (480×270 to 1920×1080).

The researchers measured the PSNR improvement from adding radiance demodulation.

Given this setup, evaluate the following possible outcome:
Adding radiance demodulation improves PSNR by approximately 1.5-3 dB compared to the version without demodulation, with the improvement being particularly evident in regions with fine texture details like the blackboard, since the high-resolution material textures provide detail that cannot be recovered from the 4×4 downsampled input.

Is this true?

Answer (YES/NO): YES